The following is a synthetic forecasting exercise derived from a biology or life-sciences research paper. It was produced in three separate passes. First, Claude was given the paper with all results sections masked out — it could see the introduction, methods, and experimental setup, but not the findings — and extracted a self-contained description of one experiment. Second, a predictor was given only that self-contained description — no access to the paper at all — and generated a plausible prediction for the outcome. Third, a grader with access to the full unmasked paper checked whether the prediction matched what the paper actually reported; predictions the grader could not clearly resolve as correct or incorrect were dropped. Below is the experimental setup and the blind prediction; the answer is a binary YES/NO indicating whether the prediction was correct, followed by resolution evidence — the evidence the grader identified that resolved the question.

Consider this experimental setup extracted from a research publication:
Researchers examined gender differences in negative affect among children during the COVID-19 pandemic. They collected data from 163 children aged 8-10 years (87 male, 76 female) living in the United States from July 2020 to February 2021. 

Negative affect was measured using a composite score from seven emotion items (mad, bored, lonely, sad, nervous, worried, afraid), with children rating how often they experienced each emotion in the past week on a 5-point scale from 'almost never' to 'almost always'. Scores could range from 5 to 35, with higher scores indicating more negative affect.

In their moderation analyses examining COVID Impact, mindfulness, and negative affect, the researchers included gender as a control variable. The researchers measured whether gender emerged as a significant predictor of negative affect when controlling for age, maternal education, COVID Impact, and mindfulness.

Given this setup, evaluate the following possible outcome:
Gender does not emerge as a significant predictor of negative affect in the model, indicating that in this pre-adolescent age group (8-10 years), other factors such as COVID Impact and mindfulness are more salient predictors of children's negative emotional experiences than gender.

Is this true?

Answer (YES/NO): NO